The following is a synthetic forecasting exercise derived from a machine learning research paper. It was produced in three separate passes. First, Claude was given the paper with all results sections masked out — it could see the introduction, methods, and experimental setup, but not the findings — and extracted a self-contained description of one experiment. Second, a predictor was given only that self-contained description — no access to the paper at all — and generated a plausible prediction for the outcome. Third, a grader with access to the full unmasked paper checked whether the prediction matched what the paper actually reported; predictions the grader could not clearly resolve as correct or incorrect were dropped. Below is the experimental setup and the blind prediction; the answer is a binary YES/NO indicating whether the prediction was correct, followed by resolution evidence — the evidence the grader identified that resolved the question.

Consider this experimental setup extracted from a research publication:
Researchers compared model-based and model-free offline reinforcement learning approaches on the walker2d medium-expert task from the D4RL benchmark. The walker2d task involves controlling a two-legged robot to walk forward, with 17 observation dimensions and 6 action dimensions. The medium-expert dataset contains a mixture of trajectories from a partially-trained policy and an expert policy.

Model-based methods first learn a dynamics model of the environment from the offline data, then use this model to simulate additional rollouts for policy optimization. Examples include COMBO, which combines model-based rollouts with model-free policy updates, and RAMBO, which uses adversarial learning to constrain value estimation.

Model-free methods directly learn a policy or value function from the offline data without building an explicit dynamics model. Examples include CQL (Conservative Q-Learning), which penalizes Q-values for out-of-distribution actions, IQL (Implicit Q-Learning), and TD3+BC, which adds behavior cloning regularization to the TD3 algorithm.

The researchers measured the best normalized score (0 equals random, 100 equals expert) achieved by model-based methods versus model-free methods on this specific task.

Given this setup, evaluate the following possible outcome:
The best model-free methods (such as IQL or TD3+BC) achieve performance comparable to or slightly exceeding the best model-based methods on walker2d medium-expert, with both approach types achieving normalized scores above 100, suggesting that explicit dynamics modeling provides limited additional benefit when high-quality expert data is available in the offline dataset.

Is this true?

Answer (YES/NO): YES